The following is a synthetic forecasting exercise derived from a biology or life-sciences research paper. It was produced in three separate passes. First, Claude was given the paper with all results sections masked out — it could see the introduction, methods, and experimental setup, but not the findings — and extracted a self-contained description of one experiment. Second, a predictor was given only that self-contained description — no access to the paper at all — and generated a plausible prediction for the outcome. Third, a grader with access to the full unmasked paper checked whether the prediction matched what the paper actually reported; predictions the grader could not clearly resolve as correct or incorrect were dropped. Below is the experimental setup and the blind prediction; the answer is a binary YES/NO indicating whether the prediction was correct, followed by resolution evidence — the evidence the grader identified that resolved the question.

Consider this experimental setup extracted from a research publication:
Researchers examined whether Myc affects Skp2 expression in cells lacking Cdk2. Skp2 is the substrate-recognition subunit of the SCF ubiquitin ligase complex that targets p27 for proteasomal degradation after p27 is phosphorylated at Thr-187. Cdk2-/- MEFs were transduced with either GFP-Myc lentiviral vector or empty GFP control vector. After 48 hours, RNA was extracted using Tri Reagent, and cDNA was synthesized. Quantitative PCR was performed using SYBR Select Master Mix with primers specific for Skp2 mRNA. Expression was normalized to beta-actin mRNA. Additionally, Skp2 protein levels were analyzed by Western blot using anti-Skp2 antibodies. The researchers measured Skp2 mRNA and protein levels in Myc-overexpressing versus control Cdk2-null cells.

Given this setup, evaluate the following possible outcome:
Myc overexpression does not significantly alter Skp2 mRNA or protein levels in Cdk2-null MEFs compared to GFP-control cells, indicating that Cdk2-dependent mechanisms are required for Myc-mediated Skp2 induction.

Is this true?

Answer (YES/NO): NO